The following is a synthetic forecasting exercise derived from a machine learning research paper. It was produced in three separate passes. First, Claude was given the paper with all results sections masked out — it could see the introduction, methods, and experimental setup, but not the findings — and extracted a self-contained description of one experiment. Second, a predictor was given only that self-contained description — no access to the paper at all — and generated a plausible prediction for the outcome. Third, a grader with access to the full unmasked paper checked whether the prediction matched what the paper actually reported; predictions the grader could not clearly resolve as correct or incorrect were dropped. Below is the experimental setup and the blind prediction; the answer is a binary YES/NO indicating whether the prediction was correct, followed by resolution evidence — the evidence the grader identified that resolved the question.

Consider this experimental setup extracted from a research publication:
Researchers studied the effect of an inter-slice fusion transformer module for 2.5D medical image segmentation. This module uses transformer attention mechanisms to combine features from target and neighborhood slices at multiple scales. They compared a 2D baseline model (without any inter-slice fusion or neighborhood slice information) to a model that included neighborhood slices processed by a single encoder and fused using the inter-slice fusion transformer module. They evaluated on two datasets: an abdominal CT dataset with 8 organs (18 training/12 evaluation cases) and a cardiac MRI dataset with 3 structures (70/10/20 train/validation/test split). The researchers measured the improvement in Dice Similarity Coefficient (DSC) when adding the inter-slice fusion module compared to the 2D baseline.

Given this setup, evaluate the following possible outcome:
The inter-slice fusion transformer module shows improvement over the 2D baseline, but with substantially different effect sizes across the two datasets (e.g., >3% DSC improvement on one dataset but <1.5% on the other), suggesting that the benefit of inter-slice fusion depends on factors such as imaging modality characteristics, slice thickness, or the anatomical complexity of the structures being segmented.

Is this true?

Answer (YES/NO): NO